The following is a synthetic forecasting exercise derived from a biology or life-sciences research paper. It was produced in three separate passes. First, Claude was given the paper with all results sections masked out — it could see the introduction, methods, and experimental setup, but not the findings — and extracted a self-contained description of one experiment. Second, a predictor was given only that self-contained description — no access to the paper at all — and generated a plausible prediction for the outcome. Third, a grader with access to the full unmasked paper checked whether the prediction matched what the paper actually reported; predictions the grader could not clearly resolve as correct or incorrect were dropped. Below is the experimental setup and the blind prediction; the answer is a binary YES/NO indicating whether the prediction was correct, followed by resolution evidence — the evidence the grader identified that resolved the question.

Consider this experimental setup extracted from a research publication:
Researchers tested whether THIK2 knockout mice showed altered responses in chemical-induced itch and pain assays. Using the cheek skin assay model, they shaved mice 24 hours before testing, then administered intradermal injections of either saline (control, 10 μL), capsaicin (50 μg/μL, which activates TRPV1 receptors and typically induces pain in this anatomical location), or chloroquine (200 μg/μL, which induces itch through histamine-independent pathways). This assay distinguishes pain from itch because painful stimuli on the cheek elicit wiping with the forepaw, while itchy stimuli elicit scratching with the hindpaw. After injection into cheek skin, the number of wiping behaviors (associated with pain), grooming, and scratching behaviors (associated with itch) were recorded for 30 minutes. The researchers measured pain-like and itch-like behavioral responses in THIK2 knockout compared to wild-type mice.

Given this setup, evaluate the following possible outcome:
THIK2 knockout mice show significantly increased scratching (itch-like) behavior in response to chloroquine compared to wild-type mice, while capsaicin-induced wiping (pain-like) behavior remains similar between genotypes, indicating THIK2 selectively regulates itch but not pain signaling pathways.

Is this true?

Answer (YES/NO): NO